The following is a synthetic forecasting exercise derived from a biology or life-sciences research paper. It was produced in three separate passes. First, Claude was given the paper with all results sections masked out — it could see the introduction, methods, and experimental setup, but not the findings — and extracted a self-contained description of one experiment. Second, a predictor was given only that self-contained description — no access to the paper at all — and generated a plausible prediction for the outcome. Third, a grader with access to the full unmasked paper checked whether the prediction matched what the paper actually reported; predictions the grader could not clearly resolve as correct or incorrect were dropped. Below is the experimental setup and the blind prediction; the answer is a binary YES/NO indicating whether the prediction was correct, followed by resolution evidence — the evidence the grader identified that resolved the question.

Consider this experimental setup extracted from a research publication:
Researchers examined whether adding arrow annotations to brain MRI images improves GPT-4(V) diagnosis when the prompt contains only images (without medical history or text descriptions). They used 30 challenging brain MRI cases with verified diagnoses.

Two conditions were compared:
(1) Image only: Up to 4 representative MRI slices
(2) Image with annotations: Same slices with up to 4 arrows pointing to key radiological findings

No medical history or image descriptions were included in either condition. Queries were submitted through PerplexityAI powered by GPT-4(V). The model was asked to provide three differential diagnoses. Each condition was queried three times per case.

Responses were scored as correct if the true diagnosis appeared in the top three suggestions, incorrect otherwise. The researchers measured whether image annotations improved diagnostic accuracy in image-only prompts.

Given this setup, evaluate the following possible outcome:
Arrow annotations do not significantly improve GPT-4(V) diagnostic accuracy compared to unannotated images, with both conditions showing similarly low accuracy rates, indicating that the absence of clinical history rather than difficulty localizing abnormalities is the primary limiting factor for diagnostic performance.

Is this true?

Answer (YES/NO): YES